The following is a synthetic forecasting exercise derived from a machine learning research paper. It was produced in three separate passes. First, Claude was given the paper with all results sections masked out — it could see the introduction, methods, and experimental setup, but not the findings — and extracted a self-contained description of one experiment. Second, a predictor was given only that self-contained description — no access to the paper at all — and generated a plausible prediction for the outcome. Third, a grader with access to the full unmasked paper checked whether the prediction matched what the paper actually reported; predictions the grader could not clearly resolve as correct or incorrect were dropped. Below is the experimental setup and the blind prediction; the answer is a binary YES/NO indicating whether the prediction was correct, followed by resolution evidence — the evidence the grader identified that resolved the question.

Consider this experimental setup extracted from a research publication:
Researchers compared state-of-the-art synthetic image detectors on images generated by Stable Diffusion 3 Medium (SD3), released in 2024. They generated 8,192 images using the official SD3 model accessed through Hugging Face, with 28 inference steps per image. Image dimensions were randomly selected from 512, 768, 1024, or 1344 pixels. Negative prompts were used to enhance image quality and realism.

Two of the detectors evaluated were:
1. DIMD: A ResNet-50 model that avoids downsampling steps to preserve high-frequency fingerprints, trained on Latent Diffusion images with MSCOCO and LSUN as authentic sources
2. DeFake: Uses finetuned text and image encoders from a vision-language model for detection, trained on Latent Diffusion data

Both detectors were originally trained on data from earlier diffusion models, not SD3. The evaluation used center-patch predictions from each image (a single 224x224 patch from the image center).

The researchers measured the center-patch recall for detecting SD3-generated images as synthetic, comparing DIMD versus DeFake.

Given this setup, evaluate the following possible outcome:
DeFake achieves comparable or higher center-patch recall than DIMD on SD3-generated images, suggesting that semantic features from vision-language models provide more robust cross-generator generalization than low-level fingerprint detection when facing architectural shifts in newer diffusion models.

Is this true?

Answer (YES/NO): NO